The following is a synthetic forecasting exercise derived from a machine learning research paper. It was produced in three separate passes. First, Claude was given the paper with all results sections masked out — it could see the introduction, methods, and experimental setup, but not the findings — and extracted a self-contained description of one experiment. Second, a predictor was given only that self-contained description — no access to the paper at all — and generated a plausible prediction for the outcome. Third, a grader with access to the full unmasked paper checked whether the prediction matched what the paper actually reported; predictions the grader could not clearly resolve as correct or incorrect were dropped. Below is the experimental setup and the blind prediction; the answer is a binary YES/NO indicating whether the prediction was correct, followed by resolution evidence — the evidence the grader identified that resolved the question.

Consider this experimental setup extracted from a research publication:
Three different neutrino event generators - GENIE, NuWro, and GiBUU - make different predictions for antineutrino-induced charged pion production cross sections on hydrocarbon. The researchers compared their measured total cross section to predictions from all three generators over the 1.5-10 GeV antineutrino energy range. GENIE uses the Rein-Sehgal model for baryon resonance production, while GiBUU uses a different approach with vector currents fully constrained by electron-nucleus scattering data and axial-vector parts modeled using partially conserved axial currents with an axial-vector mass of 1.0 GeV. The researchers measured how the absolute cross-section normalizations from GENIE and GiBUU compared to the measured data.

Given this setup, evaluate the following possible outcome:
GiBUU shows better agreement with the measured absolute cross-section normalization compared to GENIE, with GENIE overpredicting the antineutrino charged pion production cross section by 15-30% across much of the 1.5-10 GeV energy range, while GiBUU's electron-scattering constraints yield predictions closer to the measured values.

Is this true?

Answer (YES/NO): NO